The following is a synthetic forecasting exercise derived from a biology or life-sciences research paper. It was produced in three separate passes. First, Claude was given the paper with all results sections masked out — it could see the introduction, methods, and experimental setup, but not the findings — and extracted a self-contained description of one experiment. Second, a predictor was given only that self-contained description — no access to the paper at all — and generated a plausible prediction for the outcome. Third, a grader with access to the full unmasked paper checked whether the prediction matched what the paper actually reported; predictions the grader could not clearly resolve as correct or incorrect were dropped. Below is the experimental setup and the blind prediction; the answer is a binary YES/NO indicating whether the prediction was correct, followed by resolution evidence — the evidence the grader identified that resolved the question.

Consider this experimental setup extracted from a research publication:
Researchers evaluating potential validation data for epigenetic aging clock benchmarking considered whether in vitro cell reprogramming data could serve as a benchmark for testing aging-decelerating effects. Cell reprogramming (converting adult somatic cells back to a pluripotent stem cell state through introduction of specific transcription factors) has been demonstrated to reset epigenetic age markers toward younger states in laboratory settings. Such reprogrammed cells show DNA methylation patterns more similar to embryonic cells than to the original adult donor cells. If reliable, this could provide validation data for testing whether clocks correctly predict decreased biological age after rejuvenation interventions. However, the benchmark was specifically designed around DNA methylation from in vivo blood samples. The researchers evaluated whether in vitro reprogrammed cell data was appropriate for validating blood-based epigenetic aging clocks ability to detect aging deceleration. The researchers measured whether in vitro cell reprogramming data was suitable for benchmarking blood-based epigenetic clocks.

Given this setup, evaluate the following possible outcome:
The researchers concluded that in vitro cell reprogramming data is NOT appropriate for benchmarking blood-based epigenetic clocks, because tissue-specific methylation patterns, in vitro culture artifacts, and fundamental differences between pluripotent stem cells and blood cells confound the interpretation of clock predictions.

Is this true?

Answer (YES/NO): YES